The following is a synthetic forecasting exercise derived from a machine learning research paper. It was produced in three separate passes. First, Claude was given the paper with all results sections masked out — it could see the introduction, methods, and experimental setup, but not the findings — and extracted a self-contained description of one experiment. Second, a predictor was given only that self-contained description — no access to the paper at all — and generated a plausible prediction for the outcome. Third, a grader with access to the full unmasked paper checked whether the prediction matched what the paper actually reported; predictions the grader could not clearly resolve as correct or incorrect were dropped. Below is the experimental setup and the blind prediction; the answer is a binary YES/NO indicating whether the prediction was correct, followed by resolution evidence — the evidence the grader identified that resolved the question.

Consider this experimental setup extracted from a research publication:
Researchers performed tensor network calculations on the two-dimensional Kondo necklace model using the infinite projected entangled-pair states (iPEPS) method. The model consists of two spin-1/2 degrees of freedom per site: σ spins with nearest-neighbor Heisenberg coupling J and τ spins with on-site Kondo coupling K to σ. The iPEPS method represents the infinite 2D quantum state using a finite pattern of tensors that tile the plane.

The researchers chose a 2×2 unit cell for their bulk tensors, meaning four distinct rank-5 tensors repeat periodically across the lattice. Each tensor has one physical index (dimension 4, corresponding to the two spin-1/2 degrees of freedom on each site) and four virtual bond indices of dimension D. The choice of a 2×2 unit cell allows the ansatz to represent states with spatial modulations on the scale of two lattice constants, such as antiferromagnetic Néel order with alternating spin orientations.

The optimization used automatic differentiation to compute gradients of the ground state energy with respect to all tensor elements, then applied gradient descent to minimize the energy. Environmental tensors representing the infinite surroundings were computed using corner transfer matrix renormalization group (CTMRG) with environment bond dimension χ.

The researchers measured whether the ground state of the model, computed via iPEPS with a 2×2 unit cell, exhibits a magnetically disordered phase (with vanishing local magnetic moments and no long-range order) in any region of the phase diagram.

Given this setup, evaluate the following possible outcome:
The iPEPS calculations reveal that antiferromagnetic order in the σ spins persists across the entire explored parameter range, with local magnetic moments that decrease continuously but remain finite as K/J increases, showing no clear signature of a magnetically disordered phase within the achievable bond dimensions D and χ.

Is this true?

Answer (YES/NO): NO